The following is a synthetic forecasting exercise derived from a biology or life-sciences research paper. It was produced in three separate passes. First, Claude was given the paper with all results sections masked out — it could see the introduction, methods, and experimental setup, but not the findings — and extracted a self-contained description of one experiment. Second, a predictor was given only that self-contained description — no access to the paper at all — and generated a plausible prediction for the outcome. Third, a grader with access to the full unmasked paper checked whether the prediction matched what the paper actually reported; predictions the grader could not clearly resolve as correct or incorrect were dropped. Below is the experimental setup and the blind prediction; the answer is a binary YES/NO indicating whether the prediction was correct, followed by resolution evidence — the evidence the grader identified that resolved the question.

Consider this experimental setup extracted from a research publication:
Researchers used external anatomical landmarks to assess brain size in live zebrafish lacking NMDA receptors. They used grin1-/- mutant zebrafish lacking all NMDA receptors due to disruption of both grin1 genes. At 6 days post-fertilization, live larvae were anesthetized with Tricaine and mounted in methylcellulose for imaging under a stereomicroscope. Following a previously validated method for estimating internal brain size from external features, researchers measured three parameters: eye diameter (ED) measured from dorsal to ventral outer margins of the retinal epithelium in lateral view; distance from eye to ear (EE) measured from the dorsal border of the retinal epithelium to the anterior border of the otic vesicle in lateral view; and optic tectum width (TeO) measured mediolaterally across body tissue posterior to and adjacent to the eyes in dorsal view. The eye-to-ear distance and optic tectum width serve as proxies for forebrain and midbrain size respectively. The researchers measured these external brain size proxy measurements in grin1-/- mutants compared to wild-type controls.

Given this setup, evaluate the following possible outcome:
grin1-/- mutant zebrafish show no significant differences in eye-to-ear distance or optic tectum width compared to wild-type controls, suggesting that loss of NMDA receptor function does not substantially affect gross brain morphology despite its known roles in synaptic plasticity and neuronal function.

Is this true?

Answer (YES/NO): YES